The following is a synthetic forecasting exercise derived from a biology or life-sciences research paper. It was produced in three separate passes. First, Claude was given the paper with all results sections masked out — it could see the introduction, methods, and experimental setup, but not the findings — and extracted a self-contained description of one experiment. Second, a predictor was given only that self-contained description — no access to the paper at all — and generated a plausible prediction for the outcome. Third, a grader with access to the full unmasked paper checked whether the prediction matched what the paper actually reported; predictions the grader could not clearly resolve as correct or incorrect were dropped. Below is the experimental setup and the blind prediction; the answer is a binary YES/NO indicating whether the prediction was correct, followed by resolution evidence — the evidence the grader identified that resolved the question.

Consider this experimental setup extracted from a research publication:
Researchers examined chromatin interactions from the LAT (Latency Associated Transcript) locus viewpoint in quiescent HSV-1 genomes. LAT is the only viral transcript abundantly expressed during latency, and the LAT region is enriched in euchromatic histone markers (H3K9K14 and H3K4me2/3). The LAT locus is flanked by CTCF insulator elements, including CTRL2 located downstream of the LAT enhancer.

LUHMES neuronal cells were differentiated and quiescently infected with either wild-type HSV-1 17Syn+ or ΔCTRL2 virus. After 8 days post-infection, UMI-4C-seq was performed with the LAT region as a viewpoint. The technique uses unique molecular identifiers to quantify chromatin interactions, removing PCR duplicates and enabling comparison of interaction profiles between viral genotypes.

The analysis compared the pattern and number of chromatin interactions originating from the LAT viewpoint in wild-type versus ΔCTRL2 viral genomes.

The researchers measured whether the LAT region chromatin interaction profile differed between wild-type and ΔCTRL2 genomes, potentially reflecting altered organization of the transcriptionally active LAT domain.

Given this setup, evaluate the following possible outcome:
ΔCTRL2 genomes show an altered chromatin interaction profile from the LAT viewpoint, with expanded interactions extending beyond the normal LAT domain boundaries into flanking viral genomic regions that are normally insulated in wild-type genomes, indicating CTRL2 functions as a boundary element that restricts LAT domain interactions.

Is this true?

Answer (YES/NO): YES